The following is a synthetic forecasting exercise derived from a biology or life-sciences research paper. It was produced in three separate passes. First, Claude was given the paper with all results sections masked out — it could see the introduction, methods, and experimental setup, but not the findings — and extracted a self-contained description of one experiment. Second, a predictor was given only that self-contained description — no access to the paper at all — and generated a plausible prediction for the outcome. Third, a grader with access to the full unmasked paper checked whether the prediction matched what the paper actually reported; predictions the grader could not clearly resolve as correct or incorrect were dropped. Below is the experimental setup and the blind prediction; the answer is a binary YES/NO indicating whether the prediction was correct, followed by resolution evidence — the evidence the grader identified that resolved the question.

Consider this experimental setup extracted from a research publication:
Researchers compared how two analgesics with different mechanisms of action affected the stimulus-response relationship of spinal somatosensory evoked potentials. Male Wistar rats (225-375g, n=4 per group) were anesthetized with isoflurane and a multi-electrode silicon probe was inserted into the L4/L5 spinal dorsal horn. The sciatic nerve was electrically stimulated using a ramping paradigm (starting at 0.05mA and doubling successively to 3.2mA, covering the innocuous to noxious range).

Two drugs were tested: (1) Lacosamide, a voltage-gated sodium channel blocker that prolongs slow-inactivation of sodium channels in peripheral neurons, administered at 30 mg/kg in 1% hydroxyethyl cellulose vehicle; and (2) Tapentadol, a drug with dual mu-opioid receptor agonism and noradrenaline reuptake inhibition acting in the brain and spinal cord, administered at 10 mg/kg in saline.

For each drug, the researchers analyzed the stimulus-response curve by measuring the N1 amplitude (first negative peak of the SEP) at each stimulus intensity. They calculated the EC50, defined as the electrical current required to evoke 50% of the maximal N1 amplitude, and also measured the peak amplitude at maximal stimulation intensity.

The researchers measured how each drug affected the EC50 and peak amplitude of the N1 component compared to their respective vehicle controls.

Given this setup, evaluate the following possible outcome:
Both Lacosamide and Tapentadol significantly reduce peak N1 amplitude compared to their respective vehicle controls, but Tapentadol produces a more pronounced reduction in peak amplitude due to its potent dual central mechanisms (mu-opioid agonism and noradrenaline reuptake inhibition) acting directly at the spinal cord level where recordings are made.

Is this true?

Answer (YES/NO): NO